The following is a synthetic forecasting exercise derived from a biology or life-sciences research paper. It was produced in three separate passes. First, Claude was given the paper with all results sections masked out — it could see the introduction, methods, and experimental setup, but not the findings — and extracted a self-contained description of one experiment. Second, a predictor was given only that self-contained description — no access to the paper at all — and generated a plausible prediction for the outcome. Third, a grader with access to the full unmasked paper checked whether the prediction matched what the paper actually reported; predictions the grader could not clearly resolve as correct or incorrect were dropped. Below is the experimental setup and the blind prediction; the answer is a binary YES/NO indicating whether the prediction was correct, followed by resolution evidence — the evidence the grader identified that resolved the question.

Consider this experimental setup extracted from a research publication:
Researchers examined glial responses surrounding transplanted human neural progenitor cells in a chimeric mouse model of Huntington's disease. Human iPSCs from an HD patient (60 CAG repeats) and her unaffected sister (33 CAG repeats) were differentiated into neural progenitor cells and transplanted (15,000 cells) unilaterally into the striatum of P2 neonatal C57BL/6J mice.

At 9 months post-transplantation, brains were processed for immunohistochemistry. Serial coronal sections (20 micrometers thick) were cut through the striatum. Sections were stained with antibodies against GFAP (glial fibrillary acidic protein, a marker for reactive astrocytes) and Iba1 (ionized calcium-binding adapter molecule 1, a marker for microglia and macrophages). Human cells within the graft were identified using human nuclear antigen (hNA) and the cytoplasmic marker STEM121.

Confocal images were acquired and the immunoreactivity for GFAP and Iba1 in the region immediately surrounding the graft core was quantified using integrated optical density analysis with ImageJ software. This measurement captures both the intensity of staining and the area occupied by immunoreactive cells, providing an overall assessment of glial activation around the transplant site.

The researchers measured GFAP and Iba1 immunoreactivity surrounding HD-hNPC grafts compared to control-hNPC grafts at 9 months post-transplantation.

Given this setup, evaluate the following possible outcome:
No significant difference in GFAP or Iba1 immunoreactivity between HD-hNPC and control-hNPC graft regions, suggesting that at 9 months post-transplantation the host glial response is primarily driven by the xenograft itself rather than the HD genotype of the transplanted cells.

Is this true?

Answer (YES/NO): YES